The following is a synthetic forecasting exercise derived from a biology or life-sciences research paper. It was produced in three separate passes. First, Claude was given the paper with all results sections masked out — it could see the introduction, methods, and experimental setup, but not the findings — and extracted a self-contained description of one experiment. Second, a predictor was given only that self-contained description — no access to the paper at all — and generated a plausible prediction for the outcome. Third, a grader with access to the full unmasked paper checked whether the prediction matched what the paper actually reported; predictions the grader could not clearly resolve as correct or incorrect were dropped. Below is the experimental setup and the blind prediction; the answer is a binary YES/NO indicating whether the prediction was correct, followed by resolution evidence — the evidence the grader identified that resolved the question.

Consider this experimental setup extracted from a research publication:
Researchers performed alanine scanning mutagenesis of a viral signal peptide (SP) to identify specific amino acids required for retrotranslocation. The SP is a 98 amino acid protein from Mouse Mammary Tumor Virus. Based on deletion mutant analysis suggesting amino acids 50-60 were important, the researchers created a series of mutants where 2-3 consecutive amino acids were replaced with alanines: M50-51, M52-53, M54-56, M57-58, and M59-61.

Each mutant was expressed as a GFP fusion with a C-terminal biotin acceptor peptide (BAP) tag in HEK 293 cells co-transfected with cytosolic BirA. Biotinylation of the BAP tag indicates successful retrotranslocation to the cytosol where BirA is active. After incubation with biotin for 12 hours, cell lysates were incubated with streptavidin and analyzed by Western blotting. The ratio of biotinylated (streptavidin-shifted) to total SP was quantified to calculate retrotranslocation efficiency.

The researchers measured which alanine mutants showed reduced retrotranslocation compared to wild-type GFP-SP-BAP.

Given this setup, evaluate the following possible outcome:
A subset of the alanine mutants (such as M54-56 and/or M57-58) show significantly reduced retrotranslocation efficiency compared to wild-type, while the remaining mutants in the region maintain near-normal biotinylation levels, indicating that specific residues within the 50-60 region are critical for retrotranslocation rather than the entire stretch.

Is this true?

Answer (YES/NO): YES